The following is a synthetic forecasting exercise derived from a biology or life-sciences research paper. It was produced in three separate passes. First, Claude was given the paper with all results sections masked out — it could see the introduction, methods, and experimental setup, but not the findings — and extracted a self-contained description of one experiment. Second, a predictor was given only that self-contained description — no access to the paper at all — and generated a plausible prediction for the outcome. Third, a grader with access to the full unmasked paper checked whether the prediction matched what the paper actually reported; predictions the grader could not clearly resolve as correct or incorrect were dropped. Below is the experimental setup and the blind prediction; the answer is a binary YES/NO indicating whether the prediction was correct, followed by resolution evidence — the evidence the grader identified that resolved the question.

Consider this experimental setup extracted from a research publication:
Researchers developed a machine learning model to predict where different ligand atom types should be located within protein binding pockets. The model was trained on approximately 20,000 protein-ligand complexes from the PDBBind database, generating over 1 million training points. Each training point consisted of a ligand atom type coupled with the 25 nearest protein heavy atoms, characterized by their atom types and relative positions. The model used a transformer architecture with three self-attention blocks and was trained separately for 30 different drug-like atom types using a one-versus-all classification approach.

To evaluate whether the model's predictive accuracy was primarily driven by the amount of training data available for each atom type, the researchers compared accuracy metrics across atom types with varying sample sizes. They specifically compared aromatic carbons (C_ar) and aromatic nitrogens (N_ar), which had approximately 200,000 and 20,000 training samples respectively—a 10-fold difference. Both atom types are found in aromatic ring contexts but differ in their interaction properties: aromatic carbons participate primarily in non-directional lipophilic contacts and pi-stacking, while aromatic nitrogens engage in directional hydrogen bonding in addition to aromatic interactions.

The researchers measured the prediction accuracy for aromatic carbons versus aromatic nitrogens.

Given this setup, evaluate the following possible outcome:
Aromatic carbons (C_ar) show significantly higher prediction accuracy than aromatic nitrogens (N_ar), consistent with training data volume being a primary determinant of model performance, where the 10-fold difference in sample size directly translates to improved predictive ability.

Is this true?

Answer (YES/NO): NO